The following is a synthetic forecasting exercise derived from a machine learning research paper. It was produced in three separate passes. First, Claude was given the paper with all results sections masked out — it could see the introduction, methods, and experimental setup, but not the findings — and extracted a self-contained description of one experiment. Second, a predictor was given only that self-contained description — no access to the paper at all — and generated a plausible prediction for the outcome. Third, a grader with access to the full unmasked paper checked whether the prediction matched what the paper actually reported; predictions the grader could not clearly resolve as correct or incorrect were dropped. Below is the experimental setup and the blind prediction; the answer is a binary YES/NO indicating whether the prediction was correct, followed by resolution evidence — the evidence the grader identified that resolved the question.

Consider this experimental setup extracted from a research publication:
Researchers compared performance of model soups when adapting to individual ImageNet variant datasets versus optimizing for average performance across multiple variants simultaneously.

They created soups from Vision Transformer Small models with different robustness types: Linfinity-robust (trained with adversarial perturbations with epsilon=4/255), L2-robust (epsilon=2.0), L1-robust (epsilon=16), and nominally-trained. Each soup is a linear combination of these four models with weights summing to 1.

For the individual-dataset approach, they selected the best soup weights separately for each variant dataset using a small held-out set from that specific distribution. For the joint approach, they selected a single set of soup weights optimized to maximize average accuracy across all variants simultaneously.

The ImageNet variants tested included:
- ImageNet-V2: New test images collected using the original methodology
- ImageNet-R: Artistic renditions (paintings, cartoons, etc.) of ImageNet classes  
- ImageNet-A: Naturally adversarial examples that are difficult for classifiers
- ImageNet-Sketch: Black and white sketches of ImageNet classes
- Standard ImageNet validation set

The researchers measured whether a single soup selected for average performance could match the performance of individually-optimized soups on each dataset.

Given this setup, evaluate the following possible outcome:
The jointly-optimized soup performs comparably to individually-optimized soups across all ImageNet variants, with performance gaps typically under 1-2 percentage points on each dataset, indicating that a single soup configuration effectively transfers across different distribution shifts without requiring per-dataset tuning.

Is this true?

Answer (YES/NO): NO